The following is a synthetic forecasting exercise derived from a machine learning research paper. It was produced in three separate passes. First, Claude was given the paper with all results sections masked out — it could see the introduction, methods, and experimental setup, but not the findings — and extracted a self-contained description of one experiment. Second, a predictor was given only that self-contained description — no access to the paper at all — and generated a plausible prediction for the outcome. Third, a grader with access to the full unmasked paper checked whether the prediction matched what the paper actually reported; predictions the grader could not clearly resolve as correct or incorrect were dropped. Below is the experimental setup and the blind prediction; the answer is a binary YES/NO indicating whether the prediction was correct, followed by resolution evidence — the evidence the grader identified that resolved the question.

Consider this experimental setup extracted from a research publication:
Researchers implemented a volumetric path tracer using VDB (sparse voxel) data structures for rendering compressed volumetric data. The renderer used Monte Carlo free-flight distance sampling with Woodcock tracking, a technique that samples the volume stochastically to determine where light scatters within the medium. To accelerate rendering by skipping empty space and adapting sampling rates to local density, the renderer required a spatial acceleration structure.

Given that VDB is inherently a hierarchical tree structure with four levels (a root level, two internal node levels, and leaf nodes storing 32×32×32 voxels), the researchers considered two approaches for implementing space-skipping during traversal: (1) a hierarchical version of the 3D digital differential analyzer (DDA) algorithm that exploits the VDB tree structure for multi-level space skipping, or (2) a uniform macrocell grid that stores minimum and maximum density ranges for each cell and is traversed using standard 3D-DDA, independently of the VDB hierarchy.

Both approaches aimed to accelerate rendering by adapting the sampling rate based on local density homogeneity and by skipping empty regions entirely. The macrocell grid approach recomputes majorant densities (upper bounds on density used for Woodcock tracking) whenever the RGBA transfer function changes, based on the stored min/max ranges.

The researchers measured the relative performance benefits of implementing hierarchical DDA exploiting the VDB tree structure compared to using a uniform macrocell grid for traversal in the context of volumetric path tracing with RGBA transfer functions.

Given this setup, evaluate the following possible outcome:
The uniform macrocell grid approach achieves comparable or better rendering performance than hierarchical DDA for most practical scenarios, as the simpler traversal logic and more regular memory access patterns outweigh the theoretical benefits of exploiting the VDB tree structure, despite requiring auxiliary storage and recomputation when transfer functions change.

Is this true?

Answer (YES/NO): YES